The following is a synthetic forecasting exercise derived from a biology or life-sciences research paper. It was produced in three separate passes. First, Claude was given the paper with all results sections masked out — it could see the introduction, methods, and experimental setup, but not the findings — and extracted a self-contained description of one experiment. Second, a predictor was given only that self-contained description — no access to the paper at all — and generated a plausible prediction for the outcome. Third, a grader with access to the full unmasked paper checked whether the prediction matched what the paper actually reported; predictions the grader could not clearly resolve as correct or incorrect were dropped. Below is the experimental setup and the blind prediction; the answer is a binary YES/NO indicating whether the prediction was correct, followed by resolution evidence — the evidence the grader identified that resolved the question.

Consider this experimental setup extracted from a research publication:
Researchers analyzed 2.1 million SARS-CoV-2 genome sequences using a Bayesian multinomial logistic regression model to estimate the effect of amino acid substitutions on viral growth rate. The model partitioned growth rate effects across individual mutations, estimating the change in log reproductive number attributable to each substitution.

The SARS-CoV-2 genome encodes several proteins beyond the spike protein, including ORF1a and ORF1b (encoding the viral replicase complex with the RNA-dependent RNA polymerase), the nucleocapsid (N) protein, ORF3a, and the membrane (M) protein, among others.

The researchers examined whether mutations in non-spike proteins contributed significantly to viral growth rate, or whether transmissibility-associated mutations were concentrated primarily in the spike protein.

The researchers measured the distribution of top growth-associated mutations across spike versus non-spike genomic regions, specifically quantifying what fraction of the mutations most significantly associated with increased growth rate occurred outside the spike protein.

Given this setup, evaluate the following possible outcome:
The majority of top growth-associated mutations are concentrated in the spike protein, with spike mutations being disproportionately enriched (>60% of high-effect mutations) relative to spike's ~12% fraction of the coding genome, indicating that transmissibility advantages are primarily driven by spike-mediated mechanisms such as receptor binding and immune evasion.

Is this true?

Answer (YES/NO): NO